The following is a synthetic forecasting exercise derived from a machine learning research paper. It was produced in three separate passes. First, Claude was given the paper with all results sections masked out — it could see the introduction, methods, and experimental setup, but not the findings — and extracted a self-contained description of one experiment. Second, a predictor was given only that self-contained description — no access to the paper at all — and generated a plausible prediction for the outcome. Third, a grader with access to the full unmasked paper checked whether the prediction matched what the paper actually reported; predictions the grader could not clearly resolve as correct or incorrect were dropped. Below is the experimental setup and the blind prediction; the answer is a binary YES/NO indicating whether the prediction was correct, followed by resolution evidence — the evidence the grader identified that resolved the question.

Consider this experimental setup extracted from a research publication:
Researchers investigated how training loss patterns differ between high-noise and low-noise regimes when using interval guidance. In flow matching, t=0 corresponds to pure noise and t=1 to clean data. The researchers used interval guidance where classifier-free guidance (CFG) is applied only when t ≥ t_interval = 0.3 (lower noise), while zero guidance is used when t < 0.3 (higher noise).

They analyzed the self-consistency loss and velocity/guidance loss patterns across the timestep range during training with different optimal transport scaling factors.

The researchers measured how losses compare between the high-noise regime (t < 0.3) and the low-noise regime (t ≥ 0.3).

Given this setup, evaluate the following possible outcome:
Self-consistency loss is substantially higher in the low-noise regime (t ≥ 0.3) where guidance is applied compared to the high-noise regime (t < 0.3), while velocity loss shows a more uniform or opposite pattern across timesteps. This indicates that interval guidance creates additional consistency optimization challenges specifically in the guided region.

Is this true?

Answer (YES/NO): NO